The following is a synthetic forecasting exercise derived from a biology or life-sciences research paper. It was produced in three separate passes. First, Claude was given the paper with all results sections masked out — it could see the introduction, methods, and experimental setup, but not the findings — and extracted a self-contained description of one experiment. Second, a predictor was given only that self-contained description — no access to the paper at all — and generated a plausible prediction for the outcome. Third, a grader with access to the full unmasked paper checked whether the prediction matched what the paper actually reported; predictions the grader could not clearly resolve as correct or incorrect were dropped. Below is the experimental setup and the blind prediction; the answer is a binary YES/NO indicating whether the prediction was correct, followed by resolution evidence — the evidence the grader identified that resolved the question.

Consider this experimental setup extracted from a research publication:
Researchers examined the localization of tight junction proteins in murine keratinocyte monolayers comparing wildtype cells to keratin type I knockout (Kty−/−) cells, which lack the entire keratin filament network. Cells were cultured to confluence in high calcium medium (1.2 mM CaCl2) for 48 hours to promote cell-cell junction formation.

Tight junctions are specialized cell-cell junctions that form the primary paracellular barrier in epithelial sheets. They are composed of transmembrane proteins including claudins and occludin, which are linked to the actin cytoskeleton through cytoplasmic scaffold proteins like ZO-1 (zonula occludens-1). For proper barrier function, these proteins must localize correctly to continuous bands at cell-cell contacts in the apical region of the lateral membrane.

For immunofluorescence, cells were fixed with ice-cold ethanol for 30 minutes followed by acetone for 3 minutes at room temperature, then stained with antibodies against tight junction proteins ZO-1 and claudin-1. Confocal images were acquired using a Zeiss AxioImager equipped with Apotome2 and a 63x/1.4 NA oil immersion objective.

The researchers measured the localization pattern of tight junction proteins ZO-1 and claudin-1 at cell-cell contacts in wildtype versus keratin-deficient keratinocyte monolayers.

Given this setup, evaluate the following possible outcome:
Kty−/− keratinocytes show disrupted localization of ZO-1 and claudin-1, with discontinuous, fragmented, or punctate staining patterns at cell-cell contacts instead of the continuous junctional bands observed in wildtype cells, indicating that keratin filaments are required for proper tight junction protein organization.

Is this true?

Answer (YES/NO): NO